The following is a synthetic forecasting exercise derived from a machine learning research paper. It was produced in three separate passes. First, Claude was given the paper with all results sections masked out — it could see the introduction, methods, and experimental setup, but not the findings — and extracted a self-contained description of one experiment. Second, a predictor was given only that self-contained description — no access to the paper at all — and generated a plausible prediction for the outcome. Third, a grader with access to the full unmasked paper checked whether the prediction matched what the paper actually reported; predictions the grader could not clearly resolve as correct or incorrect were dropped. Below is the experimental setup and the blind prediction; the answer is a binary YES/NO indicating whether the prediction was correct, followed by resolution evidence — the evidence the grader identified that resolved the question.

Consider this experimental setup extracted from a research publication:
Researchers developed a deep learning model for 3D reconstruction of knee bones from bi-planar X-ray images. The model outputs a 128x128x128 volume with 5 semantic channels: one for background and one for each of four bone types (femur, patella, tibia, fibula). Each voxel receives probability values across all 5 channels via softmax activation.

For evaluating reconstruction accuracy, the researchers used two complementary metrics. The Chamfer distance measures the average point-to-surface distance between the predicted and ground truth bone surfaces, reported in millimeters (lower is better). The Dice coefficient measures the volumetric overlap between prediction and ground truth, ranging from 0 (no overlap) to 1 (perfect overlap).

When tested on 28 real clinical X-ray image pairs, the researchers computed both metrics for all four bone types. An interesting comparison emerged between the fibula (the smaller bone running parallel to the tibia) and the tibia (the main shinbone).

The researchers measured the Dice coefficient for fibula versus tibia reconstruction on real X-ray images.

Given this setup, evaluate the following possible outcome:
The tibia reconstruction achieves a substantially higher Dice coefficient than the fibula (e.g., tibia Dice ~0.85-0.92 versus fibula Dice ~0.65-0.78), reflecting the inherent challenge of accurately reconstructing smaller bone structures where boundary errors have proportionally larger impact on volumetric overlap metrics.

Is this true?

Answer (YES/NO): NO